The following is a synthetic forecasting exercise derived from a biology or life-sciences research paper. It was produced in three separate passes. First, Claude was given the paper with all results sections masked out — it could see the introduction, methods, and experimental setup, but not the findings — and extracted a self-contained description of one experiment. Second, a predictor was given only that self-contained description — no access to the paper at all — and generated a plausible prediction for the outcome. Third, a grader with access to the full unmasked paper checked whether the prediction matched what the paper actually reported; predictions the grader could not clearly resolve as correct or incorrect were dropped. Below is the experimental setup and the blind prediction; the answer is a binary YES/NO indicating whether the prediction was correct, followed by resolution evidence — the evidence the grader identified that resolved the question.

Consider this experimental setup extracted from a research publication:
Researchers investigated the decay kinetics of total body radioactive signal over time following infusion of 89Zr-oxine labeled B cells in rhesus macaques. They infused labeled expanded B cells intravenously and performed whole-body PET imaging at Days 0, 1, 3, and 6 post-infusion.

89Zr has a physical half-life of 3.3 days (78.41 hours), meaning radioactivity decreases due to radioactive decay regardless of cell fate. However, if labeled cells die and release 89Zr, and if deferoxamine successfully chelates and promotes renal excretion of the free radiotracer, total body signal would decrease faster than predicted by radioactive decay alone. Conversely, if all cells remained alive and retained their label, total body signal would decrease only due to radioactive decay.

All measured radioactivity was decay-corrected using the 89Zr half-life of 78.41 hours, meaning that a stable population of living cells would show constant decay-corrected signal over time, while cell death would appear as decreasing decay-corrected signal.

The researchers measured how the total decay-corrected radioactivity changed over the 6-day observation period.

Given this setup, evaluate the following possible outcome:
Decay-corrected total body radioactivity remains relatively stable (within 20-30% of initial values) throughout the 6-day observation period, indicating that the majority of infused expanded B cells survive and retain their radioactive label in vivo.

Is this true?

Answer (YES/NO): YES